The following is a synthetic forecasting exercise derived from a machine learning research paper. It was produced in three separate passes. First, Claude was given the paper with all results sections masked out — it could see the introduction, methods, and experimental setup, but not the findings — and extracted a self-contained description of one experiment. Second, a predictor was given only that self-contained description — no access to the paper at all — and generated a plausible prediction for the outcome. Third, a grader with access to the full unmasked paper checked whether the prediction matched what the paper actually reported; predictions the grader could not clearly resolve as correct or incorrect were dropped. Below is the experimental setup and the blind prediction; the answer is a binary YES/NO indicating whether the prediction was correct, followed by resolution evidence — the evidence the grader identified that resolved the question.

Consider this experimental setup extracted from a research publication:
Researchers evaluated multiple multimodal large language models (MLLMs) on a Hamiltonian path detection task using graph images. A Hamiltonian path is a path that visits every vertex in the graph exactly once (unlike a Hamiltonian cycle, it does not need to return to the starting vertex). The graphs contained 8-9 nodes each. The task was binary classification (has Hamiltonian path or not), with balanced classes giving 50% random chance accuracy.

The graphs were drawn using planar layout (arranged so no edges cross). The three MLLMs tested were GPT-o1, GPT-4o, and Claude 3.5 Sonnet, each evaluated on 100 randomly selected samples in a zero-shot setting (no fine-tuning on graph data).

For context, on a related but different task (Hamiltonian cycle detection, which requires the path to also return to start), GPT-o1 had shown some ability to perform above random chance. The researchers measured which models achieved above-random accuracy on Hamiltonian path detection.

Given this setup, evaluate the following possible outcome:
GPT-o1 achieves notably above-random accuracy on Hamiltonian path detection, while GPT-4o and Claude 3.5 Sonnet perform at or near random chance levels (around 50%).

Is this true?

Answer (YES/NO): NO